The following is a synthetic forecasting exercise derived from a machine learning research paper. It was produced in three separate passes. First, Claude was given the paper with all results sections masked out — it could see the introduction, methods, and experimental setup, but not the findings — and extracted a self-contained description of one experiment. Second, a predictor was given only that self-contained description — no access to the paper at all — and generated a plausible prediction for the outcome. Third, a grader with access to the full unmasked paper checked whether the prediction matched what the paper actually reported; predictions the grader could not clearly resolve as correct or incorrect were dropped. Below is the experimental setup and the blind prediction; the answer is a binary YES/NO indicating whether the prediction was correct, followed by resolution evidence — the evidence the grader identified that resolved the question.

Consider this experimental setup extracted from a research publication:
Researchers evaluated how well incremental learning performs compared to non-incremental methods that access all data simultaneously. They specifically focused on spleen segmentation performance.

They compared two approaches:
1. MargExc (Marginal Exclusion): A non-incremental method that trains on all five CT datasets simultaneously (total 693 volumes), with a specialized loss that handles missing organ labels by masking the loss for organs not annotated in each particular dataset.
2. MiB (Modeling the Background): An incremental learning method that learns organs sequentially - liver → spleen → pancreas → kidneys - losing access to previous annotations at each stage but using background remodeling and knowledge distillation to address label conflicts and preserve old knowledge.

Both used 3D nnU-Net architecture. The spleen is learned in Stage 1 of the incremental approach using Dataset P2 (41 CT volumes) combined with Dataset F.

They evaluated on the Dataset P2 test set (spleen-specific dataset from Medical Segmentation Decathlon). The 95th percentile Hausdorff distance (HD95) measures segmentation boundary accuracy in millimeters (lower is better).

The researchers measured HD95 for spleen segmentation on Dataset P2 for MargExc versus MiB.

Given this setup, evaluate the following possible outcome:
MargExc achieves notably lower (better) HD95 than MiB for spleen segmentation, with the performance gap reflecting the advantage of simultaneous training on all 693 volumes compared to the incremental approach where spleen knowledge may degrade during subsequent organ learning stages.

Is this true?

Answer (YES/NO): YES